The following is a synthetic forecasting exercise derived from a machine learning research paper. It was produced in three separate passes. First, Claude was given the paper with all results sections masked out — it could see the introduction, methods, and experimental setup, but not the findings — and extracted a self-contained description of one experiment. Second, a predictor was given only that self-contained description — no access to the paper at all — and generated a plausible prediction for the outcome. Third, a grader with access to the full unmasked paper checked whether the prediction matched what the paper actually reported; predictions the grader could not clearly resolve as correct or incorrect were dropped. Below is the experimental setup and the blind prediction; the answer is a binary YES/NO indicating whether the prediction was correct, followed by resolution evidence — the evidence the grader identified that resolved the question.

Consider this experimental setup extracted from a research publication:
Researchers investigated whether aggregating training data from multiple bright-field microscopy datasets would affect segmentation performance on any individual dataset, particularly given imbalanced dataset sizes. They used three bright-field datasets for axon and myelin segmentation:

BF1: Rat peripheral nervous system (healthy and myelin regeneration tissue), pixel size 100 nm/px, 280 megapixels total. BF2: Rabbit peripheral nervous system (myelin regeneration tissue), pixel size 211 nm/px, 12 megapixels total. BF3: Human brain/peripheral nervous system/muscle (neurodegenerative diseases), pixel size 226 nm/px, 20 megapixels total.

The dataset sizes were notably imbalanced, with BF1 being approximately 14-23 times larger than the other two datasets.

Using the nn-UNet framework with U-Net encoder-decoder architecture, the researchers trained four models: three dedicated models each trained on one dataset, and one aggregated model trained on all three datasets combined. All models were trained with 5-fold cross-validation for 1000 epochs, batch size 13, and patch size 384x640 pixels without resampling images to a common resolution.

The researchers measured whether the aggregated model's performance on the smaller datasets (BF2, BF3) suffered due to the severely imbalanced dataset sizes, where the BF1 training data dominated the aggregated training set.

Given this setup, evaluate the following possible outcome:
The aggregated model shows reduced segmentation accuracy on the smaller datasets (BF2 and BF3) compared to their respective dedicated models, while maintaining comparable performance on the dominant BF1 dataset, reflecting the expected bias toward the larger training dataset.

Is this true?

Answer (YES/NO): NO